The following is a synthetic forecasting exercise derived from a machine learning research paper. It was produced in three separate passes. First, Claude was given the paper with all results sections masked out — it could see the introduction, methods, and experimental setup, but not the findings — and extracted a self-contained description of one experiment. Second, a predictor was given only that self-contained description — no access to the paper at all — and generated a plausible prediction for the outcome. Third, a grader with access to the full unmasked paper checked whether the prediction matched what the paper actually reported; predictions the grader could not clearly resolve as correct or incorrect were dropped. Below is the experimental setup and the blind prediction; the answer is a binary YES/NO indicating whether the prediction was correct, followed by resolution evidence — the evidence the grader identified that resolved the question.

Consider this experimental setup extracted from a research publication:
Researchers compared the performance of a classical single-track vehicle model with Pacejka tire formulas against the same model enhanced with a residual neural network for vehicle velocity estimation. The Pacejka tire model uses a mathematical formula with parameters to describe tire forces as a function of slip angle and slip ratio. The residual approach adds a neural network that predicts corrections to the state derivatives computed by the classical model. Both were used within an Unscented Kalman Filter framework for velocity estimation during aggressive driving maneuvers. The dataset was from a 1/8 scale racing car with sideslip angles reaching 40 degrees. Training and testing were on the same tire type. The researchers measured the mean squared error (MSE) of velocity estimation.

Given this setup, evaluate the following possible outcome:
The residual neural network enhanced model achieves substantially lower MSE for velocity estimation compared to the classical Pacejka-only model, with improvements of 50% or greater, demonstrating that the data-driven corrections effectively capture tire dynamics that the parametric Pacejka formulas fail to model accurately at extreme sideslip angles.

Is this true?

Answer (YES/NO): YES